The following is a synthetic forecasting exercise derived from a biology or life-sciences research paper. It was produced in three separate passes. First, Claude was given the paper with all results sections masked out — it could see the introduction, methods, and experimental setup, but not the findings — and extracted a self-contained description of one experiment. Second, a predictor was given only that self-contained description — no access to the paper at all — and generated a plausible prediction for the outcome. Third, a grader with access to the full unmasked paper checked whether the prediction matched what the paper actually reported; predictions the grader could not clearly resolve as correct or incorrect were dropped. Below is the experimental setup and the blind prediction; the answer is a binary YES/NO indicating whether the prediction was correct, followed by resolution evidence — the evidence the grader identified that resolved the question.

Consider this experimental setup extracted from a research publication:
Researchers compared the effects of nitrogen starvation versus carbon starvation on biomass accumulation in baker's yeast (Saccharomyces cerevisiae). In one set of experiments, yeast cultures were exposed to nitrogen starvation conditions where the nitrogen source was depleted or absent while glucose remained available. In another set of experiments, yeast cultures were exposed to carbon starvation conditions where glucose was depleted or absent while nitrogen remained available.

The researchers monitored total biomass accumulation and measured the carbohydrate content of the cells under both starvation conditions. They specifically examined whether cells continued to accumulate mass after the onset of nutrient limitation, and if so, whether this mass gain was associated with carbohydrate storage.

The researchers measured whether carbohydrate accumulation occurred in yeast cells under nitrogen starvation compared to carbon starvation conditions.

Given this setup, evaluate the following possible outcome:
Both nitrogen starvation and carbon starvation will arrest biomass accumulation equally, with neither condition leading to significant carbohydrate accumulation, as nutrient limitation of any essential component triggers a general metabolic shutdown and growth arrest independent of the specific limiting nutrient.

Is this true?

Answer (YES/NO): NO